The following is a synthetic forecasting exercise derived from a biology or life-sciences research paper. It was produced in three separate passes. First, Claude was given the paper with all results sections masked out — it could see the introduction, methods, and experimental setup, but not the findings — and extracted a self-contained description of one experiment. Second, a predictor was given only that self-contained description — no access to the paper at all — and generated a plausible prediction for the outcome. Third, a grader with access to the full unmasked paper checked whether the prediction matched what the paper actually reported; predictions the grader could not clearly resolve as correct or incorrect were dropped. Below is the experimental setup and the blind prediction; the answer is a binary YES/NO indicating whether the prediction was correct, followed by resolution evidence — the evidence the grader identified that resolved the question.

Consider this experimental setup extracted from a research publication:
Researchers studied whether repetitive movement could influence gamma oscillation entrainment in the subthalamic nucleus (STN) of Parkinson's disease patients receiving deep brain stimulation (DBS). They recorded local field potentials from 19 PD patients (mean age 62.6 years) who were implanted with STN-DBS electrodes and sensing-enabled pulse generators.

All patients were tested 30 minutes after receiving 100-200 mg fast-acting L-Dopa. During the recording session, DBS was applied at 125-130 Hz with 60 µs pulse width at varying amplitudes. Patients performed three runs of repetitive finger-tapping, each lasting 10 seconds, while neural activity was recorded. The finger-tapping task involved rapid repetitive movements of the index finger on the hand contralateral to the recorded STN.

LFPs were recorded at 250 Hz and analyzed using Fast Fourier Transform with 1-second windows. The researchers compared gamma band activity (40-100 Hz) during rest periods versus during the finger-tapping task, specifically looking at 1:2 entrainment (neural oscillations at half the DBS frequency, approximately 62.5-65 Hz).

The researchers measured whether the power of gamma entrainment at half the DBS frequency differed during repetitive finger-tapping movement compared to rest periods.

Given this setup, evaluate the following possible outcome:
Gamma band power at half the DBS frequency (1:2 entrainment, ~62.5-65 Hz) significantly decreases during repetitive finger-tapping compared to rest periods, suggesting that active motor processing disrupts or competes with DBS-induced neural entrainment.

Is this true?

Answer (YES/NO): NO